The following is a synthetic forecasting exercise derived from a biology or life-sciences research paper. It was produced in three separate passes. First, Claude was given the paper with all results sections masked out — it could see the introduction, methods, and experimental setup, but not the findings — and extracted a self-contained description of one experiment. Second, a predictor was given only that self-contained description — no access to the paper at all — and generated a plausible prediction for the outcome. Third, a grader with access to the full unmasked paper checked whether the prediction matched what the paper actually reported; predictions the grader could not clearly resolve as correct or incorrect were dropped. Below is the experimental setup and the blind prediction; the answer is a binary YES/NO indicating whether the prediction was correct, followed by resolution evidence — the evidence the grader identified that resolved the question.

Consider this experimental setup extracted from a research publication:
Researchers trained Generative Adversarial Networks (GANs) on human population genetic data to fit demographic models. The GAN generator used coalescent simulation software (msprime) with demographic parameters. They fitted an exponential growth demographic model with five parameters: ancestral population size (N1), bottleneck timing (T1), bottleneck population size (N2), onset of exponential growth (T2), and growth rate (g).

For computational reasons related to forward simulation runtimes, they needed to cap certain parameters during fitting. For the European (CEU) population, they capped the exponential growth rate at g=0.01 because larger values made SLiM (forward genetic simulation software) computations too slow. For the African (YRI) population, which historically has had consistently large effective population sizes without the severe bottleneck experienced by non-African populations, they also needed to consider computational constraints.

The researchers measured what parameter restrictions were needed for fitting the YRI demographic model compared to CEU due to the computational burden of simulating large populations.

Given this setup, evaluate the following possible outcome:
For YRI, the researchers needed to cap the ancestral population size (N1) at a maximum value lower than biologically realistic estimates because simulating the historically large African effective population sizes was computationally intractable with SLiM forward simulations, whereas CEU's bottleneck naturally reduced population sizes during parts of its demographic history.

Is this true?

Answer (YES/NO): NO